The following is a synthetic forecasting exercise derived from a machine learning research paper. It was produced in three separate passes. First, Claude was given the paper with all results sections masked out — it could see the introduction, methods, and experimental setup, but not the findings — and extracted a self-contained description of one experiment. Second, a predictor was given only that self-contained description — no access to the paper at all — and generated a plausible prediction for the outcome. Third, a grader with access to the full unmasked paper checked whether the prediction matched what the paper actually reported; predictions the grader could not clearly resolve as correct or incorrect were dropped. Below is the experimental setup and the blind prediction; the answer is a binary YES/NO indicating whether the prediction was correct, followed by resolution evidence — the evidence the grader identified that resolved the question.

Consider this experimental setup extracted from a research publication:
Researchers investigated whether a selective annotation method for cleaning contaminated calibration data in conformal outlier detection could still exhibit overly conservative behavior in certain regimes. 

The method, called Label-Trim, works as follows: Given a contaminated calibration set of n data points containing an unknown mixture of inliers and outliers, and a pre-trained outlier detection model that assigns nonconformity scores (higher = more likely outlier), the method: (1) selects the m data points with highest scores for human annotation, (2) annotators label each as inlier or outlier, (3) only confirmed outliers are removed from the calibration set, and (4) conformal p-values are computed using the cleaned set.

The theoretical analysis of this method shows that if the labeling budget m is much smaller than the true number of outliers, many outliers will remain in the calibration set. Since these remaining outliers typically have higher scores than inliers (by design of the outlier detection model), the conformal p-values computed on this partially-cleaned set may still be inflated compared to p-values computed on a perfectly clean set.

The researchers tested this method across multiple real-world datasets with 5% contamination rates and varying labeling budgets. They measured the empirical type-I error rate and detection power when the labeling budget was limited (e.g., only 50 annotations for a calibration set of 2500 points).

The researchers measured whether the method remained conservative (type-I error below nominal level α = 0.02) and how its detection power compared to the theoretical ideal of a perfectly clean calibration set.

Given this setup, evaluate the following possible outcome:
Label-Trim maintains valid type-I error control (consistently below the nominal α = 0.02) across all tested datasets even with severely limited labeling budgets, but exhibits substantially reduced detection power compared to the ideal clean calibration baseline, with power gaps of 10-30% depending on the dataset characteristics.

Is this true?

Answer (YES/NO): NO